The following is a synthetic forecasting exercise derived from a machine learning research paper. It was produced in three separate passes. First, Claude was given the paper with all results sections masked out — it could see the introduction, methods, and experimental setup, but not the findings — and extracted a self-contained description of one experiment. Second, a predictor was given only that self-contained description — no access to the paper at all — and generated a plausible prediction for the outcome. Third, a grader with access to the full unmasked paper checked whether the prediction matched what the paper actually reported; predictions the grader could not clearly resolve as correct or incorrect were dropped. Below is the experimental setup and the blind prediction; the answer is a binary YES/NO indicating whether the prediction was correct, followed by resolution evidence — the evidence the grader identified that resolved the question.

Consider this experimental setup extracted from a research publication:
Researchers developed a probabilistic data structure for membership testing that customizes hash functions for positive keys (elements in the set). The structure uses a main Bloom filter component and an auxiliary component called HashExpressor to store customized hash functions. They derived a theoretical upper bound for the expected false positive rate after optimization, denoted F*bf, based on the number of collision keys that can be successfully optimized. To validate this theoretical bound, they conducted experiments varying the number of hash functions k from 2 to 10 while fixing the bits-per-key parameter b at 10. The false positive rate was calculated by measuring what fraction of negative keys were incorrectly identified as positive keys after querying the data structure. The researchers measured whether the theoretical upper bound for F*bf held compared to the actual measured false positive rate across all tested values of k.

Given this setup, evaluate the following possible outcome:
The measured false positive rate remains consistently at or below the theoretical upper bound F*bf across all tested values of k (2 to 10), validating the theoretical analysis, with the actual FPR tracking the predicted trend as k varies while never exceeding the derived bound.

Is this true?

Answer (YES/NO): YES